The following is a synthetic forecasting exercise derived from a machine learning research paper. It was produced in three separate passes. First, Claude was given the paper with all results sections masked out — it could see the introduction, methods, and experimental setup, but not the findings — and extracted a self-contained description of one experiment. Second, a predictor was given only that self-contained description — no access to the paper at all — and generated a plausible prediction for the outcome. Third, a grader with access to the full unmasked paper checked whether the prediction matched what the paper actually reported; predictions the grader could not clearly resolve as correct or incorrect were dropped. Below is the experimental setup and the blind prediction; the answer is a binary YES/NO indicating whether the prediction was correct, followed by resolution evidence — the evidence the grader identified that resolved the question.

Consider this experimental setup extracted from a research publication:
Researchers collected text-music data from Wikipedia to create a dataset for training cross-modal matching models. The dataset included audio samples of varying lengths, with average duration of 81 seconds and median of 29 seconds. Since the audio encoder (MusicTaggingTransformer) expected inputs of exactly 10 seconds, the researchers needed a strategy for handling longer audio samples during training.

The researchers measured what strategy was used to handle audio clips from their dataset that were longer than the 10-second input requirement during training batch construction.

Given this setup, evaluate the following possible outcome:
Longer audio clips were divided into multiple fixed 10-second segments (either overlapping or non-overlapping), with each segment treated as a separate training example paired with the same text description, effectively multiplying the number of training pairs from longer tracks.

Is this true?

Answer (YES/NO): NO